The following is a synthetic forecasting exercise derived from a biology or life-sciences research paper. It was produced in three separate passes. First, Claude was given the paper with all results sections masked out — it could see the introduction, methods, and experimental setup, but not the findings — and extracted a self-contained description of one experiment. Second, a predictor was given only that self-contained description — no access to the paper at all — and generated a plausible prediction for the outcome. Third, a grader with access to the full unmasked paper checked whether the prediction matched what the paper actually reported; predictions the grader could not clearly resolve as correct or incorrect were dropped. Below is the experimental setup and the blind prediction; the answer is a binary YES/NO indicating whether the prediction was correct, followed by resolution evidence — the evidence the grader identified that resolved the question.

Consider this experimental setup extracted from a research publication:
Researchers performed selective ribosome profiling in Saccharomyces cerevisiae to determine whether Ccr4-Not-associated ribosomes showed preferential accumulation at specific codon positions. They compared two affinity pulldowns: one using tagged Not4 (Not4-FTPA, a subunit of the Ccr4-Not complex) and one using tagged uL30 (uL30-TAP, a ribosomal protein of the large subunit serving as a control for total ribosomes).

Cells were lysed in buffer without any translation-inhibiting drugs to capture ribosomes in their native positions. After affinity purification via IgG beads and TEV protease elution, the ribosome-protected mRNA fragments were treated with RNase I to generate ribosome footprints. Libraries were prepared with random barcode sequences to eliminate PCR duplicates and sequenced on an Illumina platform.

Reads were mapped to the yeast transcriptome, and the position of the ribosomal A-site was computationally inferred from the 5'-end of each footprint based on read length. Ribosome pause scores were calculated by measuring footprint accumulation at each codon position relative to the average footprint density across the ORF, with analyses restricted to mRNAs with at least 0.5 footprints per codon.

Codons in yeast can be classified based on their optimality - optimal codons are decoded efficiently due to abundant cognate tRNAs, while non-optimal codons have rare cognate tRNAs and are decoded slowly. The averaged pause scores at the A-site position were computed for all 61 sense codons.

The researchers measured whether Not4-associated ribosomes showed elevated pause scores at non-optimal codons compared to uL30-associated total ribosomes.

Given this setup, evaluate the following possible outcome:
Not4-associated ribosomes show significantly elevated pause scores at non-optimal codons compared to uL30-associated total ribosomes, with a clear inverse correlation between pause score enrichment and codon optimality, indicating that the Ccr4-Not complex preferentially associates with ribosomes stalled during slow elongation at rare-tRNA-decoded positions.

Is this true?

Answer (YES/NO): YES